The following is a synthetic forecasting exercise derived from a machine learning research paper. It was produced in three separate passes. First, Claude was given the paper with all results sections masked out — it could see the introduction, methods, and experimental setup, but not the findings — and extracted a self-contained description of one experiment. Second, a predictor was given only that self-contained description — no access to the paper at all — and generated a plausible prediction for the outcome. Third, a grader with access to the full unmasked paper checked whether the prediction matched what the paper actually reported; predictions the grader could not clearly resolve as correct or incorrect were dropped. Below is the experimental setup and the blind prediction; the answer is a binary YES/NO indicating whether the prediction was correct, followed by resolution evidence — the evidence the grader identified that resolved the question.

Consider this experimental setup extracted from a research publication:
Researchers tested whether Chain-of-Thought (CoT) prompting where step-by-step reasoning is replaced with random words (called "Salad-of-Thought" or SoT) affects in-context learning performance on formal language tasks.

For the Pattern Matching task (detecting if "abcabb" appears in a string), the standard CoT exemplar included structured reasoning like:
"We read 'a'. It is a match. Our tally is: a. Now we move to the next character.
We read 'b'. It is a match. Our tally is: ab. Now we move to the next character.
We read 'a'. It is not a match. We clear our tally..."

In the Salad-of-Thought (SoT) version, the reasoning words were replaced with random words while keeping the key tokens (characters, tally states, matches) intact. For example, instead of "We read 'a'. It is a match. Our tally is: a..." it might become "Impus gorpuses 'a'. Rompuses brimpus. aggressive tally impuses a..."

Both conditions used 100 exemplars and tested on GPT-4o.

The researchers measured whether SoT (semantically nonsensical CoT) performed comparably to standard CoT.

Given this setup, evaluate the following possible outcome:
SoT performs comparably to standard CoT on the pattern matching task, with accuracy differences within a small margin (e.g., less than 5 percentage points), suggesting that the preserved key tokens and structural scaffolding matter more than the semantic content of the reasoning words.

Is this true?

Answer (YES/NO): NO